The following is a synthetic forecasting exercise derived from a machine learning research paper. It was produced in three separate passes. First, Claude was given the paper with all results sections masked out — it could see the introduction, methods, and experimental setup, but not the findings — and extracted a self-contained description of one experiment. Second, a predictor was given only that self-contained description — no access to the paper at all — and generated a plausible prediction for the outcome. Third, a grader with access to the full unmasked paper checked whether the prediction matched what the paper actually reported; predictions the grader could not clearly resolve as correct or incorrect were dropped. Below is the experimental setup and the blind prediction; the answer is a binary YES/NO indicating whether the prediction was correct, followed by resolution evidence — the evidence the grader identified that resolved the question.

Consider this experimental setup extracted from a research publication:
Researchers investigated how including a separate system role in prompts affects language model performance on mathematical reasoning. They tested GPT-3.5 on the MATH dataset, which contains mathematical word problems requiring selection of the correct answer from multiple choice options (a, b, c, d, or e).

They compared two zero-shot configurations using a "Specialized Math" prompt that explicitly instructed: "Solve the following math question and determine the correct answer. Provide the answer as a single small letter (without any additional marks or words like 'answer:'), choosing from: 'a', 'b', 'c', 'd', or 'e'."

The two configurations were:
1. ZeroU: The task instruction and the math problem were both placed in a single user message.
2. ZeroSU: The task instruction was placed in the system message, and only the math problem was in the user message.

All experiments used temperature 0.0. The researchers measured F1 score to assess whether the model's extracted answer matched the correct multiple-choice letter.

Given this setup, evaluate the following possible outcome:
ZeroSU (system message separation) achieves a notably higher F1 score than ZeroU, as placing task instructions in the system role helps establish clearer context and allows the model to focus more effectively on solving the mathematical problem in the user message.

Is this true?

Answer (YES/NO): YES